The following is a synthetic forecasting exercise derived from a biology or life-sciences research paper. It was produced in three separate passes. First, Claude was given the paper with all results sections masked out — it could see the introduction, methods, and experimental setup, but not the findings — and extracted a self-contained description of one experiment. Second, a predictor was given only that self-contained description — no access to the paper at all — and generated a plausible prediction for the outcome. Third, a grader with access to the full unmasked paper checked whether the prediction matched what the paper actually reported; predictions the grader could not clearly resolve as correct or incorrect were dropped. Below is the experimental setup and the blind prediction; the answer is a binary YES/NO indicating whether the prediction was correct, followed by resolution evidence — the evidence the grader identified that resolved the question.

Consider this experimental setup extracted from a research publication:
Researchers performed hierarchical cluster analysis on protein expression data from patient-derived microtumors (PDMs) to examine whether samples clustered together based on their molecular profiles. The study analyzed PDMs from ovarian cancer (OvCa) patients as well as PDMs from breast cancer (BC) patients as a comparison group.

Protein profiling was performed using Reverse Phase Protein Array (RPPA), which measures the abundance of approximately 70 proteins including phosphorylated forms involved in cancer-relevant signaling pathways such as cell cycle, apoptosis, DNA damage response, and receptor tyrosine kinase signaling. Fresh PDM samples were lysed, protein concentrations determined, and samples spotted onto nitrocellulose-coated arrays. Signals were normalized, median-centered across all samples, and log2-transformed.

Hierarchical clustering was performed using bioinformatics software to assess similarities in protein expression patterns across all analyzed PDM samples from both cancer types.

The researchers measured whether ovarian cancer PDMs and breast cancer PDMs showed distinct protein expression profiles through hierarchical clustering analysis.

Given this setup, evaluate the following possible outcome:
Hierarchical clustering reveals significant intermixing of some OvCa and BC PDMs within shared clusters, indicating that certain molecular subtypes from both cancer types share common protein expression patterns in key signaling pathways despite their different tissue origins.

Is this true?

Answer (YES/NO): YES